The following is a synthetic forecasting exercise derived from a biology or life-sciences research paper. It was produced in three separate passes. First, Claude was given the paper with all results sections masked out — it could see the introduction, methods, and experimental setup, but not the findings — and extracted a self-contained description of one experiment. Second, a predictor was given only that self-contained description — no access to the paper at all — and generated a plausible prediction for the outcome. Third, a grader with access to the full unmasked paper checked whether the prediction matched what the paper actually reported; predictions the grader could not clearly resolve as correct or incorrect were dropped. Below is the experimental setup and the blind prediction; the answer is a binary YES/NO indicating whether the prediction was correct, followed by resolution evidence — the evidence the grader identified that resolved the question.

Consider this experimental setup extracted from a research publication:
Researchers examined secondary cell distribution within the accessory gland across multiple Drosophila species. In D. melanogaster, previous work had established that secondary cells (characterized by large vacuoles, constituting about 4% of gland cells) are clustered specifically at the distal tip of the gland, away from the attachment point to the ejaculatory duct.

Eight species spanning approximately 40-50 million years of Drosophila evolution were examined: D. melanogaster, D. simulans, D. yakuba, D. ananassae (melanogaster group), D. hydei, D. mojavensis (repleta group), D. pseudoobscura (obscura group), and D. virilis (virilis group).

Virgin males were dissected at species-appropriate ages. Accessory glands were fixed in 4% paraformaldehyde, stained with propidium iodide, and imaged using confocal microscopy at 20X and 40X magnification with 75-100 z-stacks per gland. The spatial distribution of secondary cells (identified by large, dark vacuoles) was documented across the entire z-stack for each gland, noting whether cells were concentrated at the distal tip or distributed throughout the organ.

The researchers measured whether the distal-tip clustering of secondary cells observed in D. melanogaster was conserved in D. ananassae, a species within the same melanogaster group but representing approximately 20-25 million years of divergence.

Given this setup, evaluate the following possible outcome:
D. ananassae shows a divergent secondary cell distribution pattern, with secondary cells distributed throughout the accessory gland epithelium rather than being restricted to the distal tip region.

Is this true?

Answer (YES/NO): NO